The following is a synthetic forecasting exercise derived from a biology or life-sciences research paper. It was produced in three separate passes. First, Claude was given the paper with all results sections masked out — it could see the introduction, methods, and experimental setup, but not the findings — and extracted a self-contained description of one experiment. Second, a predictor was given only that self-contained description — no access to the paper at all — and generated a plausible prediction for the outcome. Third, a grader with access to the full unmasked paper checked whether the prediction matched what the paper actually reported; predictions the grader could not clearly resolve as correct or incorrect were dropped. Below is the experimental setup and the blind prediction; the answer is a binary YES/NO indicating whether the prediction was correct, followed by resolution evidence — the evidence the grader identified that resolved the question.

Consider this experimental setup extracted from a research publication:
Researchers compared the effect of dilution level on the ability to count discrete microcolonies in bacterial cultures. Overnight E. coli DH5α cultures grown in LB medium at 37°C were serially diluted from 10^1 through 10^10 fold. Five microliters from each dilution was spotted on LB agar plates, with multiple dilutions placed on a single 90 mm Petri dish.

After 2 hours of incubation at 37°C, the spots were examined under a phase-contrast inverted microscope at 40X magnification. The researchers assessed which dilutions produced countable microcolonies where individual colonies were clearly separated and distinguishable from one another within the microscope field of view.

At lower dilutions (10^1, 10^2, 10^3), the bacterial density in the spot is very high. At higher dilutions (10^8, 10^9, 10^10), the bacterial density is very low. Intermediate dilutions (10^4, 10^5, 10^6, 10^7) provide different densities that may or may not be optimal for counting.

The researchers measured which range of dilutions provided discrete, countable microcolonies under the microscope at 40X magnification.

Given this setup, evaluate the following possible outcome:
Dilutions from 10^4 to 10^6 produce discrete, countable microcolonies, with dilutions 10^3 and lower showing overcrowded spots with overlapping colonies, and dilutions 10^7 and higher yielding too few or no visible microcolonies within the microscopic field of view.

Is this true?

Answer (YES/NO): YES